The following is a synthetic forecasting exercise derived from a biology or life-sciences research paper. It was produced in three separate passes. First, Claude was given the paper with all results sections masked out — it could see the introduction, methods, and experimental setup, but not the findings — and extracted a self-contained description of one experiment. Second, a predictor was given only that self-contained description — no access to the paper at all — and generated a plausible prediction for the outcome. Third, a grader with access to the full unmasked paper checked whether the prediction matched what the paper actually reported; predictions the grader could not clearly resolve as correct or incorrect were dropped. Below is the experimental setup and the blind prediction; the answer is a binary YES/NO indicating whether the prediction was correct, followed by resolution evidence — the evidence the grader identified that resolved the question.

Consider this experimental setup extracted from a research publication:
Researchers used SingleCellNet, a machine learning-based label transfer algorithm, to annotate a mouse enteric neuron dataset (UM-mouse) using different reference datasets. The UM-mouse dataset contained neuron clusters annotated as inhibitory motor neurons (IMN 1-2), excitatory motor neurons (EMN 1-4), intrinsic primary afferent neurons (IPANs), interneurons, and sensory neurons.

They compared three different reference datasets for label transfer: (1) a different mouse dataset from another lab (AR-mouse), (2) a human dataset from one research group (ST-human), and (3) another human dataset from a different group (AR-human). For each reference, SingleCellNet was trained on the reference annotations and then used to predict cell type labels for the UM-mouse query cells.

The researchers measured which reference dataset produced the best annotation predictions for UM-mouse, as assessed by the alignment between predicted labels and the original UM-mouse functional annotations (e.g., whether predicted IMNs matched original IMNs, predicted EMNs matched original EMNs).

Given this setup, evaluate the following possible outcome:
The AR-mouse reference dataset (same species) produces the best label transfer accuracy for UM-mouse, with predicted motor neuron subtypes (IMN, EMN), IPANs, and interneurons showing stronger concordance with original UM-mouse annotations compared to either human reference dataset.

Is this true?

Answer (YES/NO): NO